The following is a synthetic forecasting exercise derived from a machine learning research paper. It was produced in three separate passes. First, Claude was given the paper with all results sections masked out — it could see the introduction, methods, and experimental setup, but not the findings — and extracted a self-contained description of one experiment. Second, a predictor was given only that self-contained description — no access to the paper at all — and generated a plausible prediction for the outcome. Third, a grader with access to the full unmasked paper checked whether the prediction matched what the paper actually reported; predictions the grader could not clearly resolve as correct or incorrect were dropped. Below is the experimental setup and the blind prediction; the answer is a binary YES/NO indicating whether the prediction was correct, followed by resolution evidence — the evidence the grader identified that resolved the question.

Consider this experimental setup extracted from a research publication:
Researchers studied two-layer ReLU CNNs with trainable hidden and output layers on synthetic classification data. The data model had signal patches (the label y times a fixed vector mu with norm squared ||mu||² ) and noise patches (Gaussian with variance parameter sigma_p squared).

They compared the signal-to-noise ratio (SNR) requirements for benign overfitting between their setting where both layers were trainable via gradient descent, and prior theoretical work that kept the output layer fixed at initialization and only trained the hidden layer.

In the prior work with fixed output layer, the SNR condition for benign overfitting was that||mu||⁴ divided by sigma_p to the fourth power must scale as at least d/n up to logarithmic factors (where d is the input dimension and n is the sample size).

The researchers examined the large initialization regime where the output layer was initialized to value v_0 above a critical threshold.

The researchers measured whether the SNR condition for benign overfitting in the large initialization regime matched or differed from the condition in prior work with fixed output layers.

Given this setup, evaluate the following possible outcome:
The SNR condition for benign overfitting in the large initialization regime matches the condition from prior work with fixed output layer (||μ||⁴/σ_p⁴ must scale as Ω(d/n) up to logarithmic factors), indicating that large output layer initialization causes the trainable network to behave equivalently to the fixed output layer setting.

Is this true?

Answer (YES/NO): YES